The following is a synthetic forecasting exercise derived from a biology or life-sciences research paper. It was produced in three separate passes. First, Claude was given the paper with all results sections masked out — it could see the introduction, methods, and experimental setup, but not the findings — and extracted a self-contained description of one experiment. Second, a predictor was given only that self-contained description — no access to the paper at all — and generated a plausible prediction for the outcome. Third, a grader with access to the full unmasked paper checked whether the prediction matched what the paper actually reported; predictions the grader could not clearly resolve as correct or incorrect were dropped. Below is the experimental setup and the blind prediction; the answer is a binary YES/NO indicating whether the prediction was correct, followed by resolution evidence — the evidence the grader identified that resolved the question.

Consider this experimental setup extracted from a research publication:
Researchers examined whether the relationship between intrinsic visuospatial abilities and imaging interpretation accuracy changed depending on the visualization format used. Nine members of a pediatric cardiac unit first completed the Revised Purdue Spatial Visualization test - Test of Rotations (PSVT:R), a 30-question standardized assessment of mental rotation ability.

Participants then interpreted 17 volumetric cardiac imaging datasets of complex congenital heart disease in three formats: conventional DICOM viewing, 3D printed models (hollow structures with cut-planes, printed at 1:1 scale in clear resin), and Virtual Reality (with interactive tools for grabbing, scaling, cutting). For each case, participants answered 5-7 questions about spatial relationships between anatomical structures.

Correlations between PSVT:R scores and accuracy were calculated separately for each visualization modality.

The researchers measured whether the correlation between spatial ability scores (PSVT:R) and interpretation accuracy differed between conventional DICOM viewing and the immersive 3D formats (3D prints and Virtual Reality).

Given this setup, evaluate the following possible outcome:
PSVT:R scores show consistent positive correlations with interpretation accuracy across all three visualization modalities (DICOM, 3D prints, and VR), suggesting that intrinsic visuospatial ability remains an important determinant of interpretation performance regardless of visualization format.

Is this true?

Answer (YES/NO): NO